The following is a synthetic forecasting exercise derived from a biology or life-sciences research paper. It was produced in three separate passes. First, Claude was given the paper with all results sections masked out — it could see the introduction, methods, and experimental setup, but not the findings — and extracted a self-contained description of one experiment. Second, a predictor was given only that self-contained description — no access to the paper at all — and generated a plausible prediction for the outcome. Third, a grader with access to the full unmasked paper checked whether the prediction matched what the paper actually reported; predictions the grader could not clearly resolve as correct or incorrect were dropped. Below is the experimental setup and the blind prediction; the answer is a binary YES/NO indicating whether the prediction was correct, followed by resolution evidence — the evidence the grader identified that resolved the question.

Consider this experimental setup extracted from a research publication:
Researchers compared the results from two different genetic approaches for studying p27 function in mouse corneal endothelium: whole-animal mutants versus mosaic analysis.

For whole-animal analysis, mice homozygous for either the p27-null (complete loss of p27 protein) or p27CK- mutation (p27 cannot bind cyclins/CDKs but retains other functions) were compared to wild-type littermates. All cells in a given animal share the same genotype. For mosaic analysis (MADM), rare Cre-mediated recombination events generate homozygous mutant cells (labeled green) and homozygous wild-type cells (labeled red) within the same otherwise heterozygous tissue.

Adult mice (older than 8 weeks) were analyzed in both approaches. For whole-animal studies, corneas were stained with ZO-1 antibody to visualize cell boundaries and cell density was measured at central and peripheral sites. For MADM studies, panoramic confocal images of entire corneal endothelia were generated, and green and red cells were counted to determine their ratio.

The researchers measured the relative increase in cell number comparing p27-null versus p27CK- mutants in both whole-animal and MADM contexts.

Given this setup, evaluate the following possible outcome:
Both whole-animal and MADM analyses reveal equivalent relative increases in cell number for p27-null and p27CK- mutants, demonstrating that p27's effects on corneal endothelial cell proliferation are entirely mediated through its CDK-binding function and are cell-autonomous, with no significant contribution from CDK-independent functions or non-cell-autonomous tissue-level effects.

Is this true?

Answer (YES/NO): NO